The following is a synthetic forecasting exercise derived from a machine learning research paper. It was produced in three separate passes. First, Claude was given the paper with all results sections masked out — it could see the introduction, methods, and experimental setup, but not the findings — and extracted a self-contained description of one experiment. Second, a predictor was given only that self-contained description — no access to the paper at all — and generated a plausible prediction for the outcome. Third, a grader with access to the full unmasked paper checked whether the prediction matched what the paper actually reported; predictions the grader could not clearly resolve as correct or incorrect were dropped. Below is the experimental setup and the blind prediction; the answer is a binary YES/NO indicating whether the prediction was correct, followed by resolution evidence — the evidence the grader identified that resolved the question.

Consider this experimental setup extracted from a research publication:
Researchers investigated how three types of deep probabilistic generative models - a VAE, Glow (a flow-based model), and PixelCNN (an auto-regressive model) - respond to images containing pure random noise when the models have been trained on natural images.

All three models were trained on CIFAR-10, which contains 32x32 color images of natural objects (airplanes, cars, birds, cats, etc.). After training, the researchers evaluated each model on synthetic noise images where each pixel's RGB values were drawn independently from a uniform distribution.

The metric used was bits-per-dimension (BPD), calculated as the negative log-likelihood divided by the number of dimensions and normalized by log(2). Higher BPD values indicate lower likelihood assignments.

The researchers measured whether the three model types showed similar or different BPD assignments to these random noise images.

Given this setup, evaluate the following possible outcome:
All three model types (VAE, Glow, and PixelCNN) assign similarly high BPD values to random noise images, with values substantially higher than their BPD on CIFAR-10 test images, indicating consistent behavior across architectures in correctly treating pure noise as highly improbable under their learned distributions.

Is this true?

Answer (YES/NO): NO